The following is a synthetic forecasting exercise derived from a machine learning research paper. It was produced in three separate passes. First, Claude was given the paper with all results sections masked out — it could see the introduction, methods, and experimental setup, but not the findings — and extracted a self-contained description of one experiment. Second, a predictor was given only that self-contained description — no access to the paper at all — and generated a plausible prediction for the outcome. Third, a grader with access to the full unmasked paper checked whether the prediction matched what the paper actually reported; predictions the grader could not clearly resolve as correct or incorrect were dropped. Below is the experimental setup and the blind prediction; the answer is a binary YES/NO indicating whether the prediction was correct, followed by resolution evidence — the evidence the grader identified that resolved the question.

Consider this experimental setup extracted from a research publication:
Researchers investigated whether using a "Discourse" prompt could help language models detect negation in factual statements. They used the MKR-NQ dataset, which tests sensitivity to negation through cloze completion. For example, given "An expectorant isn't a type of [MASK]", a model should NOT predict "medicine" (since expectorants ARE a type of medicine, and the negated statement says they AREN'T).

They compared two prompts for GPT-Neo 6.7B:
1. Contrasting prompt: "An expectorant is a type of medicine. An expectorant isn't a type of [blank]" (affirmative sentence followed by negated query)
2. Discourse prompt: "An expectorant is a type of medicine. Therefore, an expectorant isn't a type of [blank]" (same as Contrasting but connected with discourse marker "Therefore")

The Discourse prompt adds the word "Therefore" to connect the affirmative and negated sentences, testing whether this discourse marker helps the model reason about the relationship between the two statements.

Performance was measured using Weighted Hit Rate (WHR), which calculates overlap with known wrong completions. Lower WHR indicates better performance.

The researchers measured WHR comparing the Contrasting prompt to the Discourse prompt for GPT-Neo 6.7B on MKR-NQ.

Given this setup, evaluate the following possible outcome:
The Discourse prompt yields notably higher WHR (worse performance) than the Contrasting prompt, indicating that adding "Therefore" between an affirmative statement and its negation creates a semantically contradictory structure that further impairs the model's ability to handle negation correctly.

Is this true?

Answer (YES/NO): YES